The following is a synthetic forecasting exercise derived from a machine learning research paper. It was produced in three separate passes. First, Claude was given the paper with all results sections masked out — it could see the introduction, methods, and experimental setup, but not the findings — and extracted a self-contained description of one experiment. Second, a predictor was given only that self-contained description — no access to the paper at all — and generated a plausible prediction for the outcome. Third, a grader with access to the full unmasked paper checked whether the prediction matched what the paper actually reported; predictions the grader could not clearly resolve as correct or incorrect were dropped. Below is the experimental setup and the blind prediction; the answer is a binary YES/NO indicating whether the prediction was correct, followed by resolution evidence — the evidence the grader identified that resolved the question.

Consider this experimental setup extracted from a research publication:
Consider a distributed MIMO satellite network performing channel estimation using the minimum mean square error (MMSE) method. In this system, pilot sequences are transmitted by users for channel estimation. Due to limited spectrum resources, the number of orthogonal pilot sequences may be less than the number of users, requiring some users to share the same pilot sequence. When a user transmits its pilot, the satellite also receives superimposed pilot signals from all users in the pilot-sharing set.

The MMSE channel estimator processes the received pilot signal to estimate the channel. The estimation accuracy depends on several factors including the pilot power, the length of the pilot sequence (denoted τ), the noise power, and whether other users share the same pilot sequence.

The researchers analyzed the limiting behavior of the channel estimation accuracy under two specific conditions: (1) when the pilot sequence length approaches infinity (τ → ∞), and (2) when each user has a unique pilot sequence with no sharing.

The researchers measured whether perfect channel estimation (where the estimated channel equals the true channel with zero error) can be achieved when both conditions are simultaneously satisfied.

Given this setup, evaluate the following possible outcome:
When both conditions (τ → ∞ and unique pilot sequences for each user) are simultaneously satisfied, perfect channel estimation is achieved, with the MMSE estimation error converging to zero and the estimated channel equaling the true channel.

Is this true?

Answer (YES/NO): YES